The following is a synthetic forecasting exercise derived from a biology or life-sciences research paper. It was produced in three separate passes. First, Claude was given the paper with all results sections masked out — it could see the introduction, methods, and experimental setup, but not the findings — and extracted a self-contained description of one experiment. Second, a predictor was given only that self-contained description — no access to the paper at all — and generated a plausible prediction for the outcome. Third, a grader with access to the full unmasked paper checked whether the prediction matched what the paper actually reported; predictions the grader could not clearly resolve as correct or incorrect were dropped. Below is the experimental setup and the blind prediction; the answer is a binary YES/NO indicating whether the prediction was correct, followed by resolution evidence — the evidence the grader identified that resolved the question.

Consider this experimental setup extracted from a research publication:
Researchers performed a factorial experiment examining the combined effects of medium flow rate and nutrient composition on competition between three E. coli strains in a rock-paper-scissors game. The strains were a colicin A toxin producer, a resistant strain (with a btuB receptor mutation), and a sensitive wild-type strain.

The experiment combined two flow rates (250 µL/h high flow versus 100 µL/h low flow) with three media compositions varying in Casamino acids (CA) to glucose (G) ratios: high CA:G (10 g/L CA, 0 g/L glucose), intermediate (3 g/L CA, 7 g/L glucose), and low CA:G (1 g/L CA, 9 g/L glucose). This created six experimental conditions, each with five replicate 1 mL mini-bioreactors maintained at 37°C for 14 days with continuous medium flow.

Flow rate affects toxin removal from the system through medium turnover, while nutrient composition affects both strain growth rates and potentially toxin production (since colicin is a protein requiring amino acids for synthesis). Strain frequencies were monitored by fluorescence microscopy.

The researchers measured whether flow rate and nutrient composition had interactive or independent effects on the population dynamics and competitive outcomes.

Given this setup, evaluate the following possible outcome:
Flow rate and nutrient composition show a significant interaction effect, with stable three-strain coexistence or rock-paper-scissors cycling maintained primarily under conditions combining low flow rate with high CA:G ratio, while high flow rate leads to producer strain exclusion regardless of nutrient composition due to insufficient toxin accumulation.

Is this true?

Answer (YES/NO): NO